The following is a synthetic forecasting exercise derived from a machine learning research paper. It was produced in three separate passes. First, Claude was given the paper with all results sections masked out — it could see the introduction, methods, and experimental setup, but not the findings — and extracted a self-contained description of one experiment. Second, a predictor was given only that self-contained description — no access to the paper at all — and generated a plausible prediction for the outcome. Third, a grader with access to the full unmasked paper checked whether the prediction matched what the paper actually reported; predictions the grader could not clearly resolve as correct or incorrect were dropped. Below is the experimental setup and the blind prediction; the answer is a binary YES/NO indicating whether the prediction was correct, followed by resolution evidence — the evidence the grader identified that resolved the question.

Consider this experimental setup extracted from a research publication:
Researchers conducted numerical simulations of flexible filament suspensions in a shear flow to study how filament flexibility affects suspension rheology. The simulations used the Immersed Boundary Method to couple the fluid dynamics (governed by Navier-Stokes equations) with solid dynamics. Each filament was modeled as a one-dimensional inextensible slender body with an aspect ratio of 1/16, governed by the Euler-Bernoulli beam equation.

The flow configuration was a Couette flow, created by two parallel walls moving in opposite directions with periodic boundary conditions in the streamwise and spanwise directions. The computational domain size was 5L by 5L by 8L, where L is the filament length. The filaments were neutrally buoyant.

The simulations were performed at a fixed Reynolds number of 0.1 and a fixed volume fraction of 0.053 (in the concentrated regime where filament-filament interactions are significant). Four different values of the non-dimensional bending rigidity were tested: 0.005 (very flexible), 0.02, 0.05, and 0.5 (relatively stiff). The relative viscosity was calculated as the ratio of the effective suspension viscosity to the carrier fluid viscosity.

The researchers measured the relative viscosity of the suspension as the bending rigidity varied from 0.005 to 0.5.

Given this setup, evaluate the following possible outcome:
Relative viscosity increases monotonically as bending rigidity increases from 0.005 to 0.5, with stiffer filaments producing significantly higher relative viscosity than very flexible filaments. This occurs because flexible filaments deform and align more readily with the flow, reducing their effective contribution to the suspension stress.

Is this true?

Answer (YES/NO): YES